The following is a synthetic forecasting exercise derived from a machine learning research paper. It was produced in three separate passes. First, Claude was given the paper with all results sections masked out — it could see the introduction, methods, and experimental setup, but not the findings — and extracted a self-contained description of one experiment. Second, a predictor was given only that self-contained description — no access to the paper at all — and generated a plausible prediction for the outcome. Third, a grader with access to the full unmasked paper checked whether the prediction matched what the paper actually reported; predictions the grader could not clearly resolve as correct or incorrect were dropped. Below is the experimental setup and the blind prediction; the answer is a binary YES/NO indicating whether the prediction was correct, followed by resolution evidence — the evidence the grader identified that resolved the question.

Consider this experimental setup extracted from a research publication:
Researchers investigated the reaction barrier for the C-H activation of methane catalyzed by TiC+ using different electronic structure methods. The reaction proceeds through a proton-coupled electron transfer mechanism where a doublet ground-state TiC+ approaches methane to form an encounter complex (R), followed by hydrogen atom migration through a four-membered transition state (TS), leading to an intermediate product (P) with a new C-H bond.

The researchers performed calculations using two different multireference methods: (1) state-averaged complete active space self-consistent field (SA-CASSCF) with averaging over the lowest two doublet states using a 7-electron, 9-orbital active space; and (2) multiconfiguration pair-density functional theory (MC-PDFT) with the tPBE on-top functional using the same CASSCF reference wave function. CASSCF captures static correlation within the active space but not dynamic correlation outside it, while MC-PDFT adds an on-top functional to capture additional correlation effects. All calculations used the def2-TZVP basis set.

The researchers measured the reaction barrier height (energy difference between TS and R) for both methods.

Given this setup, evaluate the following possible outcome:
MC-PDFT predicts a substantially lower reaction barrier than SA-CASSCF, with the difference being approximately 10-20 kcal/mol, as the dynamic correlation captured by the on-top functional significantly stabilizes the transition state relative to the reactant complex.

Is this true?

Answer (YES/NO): NO